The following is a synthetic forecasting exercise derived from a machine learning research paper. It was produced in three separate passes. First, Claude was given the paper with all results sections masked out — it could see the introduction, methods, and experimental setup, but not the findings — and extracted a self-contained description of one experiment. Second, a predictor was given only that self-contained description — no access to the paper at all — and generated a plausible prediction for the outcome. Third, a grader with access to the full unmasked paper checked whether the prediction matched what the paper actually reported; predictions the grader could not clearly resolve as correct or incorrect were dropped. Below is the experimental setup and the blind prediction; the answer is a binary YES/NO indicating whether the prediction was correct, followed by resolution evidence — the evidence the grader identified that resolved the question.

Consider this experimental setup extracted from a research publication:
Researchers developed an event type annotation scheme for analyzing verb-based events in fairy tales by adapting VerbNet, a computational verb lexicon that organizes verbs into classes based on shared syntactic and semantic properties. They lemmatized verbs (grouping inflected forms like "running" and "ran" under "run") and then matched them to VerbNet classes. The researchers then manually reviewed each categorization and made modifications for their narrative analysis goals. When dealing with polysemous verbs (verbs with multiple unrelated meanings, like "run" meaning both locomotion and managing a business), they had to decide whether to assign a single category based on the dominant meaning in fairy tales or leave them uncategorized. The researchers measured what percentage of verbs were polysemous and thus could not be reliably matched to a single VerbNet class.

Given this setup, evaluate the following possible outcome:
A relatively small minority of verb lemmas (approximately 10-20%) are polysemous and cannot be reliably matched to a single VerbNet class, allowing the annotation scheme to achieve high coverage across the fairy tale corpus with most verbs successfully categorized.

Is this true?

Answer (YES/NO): NO